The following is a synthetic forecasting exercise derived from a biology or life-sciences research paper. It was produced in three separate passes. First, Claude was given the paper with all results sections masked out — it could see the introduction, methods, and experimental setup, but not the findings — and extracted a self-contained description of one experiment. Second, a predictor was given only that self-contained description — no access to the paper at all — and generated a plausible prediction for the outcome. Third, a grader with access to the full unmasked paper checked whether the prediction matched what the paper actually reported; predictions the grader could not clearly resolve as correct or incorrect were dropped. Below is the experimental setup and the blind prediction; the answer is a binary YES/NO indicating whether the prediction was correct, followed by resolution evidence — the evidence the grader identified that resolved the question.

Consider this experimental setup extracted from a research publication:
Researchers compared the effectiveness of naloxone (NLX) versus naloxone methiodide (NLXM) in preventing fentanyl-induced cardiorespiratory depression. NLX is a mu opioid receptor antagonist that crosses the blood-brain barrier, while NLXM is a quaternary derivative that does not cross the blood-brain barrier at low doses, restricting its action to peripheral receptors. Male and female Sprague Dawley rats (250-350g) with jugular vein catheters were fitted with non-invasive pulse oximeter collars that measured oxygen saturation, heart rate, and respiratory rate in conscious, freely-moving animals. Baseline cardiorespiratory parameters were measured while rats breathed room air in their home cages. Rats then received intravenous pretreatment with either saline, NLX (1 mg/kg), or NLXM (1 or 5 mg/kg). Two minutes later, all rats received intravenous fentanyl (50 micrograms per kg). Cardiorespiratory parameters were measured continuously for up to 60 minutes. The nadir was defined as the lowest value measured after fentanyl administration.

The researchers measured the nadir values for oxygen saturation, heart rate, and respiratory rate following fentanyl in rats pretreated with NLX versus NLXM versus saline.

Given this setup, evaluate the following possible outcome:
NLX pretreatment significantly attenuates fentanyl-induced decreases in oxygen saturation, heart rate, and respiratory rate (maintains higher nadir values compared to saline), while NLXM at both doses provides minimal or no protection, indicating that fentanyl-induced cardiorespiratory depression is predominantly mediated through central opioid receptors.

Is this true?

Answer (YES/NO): NO